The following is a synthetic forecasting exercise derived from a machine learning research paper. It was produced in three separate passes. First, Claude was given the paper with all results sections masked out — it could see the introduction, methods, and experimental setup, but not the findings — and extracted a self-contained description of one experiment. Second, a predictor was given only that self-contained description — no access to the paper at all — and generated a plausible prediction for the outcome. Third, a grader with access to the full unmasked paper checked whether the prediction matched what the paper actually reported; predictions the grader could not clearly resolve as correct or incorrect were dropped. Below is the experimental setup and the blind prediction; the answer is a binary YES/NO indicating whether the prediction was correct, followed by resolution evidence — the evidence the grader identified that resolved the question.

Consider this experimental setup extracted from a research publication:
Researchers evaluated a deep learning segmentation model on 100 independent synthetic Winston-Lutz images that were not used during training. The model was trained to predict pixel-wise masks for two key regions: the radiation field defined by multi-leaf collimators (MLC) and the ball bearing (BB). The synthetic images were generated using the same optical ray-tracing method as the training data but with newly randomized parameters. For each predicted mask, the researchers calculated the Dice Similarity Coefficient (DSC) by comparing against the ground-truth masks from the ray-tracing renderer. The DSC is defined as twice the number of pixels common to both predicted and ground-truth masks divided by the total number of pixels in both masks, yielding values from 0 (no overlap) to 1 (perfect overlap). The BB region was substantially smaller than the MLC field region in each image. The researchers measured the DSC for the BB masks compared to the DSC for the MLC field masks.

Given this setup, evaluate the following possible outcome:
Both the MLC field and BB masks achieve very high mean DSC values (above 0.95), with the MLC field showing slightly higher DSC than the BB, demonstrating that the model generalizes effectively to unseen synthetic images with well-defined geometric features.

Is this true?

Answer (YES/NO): YES